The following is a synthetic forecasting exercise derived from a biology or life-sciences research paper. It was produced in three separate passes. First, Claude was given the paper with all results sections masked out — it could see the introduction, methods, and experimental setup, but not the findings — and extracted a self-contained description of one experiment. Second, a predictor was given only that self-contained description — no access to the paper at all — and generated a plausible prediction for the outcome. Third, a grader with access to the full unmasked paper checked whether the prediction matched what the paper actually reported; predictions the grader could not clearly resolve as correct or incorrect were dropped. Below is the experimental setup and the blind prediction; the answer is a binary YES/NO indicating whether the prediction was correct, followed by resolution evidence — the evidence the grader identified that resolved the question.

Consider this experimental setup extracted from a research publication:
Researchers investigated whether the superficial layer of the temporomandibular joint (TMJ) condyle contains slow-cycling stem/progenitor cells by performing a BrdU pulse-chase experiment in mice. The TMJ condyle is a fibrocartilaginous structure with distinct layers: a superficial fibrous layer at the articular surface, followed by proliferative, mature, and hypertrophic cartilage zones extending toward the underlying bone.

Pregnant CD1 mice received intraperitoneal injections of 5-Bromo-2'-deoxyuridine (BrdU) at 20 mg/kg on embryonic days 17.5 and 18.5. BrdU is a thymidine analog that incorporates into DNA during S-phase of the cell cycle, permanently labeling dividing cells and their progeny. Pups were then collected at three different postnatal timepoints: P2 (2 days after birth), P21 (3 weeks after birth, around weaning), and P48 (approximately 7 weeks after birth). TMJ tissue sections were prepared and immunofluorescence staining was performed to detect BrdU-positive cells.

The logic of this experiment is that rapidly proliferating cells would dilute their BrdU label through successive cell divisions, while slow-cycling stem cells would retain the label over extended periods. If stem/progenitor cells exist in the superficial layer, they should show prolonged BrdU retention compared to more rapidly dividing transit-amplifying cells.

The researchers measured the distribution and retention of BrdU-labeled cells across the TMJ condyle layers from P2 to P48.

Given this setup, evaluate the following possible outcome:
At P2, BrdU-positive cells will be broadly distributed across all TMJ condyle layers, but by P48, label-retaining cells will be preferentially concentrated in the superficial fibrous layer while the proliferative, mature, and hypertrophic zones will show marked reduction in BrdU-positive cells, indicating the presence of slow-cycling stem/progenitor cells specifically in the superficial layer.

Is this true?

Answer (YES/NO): YES